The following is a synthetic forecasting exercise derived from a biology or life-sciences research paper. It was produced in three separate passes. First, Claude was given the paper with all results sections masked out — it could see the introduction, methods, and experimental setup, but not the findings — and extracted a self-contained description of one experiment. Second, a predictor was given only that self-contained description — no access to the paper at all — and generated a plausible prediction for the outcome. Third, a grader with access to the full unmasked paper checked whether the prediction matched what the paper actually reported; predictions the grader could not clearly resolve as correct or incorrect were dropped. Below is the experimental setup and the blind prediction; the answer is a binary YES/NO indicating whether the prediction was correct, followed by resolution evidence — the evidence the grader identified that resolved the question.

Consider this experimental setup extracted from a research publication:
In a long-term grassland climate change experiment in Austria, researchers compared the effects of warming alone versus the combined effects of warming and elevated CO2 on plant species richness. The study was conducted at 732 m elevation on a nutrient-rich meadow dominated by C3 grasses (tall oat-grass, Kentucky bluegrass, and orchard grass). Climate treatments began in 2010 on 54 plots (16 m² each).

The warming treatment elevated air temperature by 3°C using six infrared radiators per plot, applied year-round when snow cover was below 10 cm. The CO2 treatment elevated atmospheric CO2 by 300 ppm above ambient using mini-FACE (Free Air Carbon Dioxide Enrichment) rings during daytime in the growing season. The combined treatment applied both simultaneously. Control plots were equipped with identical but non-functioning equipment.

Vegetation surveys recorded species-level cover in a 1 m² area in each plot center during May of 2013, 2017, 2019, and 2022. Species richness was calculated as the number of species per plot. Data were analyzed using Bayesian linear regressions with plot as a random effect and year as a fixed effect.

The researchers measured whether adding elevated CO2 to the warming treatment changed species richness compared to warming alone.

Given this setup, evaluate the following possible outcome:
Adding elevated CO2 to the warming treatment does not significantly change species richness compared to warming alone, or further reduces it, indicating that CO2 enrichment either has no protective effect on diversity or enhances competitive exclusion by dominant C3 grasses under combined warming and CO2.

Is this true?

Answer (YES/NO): NO